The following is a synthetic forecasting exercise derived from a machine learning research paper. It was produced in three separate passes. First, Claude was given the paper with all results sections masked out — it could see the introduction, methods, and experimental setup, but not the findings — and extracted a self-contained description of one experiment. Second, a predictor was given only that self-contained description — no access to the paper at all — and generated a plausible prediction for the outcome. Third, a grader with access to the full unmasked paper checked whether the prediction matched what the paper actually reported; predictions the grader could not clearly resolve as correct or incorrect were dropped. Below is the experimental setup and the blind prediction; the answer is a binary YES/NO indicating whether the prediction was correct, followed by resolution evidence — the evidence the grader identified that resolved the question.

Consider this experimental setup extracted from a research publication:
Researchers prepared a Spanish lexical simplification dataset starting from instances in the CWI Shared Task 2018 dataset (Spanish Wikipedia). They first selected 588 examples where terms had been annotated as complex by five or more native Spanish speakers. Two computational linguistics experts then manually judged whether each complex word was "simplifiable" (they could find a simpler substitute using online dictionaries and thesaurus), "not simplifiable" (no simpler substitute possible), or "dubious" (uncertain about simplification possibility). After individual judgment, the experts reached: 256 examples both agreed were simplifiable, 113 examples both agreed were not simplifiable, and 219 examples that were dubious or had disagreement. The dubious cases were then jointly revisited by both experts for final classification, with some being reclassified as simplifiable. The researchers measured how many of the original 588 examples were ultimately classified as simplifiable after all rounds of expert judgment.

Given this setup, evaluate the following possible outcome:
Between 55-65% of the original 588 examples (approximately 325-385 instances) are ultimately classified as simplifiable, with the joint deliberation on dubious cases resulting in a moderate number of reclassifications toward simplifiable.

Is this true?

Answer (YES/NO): NO